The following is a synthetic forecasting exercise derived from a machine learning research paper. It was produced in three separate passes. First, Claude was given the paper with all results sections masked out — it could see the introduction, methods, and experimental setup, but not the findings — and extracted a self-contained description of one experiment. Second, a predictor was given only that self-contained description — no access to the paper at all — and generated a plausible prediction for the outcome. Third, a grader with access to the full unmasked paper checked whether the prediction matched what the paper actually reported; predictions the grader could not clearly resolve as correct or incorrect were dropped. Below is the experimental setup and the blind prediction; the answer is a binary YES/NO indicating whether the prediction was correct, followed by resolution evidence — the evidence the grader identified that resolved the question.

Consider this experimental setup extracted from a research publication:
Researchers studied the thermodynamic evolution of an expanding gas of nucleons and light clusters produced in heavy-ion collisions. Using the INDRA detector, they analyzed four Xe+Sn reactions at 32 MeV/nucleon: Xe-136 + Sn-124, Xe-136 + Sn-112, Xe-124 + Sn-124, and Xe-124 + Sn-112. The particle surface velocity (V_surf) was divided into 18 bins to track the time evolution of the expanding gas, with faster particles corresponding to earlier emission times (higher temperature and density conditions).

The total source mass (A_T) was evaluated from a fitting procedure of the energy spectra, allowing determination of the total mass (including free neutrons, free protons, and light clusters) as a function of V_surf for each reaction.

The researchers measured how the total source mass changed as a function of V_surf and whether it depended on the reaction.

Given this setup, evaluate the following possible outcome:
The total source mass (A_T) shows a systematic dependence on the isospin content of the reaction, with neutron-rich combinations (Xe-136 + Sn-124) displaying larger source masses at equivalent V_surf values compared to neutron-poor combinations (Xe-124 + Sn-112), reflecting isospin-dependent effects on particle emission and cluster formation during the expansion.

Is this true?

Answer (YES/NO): NO